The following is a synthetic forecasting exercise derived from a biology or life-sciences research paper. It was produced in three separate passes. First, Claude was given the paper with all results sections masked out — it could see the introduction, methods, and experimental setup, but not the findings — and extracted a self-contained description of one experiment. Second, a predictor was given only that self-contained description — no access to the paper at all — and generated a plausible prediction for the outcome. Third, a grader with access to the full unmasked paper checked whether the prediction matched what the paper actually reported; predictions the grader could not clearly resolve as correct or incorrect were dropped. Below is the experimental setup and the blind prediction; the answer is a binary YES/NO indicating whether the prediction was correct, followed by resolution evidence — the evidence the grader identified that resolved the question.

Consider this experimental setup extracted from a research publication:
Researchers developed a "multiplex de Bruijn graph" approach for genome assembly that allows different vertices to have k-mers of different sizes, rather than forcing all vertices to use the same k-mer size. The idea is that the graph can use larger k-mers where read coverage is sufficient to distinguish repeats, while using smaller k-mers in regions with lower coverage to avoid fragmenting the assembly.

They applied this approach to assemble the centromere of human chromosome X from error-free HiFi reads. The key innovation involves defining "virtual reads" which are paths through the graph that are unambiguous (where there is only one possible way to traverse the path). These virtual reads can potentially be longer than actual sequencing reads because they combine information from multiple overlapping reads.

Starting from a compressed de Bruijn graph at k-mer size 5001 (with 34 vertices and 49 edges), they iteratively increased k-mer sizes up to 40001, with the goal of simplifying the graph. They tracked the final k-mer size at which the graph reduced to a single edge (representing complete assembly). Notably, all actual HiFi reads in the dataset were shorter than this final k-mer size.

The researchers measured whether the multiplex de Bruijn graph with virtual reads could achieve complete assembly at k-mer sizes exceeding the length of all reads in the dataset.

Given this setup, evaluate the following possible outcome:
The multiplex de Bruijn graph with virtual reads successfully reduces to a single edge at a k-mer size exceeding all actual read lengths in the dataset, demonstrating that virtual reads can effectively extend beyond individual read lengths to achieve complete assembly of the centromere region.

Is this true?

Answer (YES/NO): YES